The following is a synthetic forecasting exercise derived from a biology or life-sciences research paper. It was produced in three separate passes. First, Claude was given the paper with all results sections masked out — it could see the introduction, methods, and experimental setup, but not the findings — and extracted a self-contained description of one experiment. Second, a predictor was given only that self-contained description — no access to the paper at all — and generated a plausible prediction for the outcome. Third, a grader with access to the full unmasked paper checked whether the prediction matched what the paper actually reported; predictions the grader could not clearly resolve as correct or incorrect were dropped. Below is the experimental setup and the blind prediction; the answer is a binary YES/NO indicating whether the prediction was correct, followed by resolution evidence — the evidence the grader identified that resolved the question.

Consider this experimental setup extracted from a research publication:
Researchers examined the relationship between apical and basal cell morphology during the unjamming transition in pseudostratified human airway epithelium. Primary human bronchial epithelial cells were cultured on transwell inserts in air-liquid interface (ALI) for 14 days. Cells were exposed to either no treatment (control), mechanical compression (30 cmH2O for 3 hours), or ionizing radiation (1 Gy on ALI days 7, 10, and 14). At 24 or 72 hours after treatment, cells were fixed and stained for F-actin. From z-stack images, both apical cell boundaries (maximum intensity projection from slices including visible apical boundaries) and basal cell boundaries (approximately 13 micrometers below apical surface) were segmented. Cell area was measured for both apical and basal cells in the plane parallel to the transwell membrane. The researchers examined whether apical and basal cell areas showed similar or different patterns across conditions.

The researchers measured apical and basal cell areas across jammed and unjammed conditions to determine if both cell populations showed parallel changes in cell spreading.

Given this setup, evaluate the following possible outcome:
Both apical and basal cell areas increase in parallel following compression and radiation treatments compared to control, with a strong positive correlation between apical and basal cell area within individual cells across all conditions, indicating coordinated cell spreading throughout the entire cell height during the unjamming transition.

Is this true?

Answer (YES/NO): NO